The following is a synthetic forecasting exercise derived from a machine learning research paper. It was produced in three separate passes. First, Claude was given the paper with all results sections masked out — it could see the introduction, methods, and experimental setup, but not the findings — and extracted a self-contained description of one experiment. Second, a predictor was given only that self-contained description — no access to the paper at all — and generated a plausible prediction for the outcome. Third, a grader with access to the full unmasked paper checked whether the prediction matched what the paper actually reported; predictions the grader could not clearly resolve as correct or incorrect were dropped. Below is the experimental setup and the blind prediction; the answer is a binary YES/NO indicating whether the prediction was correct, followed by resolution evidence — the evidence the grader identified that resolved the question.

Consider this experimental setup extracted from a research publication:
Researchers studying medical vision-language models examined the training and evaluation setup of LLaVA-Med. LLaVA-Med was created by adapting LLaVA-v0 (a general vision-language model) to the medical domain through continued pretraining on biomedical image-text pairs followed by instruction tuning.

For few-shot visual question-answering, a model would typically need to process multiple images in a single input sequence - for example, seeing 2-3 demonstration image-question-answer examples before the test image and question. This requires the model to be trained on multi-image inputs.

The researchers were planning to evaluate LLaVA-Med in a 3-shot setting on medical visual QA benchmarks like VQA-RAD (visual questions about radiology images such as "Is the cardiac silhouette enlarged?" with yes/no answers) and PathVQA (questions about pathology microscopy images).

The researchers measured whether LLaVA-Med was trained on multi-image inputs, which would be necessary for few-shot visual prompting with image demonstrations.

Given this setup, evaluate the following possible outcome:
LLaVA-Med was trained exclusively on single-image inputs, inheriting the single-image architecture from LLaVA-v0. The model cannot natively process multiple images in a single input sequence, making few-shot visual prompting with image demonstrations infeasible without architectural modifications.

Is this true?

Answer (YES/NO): YES